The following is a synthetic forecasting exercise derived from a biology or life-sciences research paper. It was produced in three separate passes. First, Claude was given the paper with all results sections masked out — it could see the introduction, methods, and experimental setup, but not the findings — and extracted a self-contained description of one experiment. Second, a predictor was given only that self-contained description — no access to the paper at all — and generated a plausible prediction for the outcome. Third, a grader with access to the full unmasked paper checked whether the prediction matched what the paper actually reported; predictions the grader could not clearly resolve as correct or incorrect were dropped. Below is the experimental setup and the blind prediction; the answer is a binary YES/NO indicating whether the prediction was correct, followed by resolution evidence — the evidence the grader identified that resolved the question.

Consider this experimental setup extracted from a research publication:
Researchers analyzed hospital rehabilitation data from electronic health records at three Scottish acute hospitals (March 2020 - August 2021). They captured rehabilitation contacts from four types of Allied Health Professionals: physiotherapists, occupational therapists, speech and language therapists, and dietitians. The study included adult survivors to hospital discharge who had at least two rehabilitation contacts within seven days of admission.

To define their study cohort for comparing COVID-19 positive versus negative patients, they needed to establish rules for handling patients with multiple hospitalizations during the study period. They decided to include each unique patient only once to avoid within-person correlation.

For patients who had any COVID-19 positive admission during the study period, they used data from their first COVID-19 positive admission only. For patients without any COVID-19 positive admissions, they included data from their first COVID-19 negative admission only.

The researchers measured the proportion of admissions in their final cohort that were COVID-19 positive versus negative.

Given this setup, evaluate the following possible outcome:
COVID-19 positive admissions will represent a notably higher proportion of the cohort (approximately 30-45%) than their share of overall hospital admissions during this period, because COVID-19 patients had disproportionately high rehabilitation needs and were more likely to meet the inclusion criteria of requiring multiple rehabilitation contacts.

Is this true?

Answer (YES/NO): NO